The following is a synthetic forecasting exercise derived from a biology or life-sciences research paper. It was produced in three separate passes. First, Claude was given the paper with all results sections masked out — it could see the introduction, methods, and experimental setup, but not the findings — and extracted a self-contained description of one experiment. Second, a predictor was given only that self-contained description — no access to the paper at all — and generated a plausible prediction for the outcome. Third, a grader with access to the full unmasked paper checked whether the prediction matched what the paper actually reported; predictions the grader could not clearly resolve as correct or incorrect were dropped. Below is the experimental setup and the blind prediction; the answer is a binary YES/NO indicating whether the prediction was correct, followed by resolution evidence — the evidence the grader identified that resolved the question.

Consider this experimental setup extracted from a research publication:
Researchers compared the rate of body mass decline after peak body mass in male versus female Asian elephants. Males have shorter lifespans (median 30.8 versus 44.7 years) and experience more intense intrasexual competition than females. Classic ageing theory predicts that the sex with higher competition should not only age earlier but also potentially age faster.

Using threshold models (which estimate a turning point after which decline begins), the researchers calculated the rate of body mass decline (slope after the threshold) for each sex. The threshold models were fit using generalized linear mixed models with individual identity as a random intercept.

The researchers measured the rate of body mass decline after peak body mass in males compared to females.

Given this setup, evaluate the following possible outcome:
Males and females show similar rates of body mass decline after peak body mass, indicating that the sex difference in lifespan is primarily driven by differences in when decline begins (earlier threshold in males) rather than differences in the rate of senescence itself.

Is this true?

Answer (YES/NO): NO